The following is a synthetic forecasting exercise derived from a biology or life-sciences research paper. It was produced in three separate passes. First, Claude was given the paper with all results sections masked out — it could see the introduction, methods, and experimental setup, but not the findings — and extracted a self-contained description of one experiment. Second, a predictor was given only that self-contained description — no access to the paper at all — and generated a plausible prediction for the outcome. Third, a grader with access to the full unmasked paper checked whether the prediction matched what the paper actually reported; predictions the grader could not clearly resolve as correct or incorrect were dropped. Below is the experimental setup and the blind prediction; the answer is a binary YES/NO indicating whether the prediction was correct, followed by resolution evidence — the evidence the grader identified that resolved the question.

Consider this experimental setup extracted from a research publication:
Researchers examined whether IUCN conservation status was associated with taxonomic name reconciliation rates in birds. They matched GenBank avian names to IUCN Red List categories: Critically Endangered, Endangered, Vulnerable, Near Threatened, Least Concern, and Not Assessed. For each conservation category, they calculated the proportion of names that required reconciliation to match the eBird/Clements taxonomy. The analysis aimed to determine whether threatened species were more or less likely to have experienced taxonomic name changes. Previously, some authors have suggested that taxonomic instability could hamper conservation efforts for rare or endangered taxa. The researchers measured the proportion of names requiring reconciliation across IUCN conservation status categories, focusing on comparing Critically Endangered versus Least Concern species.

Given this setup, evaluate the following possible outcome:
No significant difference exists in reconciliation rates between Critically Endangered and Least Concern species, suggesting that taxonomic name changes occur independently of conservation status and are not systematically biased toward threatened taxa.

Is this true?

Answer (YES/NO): NO